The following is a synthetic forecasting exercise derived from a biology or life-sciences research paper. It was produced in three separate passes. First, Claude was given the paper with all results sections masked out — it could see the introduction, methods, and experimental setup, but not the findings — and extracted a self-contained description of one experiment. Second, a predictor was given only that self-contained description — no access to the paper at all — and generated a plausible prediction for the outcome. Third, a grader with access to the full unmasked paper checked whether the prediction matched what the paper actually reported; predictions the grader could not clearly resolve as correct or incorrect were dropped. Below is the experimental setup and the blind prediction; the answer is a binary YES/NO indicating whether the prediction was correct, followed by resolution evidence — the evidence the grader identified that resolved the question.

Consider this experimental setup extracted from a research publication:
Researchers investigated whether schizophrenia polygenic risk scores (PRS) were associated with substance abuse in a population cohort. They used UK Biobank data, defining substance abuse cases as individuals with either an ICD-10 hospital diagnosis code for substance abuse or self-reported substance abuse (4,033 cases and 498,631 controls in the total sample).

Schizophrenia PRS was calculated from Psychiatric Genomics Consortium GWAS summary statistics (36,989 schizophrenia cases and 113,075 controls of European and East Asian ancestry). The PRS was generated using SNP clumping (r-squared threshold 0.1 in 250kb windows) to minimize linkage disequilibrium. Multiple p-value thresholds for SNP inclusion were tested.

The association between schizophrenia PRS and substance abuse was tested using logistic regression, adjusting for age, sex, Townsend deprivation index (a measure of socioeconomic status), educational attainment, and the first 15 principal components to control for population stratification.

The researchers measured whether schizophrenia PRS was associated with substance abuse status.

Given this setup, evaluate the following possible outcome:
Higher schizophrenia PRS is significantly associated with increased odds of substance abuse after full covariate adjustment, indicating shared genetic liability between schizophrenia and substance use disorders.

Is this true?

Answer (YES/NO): YES